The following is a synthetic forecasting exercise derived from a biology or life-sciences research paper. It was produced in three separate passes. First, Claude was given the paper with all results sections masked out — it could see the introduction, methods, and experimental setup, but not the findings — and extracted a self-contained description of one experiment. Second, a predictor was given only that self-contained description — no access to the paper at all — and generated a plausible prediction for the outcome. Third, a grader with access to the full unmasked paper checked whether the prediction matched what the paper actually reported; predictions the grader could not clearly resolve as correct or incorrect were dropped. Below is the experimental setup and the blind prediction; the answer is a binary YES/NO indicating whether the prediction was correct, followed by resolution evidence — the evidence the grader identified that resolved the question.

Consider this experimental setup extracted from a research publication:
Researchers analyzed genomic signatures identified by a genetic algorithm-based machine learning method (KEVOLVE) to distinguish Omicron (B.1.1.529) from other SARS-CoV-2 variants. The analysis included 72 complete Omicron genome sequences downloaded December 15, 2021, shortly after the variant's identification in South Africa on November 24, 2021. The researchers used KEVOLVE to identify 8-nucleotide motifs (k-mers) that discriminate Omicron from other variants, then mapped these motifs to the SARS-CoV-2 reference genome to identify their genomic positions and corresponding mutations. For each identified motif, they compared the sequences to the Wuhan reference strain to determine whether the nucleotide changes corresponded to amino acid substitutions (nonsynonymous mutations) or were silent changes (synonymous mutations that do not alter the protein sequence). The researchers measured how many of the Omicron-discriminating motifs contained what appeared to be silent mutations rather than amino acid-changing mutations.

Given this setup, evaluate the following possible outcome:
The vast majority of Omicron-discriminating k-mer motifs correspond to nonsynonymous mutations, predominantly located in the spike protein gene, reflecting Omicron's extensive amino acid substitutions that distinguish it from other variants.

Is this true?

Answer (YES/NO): NO